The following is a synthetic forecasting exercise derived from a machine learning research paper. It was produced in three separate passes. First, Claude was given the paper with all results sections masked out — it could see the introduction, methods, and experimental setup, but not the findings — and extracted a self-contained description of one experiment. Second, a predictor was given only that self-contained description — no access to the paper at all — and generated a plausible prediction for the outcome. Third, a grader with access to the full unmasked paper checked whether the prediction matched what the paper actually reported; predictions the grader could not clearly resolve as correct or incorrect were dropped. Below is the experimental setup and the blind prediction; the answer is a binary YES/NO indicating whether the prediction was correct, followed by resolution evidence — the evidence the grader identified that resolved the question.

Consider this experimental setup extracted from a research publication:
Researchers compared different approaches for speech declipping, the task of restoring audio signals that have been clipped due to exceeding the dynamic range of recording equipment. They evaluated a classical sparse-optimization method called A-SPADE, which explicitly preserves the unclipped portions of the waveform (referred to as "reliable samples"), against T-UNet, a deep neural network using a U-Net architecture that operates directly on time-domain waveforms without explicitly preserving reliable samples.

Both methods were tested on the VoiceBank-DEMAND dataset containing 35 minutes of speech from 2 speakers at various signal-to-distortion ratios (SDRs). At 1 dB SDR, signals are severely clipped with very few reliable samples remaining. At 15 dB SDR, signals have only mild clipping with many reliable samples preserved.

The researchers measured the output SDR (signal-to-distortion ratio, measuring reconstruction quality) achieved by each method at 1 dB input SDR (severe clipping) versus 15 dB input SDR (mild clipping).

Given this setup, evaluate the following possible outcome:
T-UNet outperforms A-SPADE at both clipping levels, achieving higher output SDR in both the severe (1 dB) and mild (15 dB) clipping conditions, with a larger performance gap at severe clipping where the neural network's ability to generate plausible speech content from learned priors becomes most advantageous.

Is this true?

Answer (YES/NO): YES